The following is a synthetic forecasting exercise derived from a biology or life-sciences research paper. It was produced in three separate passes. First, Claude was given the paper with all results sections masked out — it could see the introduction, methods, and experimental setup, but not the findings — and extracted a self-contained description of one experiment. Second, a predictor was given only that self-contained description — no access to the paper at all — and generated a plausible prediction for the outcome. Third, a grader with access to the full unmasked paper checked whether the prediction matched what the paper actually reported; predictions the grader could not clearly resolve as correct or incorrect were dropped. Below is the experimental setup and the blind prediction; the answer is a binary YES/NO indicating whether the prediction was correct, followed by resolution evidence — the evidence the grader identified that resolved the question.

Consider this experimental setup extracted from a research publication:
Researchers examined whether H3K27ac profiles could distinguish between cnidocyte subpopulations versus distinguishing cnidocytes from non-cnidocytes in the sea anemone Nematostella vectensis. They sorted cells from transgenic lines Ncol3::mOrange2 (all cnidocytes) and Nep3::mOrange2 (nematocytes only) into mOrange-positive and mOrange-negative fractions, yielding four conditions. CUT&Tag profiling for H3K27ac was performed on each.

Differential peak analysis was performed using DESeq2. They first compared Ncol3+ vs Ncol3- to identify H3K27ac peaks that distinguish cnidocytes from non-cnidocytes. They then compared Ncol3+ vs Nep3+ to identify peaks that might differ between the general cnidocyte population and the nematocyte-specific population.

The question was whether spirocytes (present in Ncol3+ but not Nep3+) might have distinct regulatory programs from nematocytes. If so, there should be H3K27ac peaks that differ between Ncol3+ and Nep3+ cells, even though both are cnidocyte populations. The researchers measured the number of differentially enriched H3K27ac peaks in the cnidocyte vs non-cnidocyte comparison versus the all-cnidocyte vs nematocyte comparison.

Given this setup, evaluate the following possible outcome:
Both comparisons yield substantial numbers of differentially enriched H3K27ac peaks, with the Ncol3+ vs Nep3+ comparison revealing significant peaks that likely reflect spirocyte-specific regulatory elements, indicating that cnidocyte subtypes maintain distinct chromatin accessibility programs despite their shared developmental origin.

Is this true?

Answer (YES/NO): YES